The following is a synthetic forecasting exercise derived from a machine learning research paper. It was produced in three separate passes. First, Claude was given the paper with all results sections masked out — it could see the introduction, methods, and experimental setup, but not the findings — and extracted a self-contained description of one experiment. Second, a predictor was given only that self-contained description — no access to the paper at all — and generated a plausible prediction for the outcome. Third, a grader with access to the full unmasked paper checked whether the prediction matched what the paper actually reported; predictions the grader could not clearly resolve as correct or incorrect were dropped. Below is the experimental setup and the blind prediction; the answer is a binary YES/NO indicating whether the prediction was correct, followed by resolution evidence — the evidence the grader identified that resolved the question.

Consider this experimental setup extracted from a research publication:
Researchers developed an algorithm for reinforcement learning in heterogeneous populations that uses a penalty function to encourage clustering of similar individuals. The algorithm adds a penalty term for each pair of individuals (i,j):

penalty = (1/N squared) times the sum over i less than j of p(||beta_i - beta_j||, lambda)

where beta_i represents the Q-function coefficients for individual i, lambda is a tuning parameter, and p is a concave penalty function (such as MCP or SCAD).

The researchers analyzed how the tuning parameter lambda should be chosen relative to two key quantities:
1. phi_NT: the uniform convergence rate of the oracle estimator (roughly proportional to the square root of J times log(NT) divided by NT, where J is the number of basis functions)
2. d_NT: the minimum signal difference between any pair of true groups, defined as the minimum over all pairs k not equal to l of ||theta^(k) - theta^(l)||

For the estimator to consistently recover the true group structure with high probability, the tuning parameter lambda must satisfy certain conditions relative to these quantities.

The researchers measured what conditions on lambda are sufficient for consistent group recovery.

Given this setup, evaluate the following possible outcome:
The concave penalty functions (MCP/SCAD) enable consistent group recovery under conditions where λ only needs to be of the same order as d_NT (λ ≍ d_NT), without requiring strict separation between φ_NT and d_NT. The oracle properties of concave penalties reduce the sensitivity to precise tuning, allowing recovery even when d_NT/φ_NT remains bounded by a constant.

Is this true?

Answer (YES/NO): NO